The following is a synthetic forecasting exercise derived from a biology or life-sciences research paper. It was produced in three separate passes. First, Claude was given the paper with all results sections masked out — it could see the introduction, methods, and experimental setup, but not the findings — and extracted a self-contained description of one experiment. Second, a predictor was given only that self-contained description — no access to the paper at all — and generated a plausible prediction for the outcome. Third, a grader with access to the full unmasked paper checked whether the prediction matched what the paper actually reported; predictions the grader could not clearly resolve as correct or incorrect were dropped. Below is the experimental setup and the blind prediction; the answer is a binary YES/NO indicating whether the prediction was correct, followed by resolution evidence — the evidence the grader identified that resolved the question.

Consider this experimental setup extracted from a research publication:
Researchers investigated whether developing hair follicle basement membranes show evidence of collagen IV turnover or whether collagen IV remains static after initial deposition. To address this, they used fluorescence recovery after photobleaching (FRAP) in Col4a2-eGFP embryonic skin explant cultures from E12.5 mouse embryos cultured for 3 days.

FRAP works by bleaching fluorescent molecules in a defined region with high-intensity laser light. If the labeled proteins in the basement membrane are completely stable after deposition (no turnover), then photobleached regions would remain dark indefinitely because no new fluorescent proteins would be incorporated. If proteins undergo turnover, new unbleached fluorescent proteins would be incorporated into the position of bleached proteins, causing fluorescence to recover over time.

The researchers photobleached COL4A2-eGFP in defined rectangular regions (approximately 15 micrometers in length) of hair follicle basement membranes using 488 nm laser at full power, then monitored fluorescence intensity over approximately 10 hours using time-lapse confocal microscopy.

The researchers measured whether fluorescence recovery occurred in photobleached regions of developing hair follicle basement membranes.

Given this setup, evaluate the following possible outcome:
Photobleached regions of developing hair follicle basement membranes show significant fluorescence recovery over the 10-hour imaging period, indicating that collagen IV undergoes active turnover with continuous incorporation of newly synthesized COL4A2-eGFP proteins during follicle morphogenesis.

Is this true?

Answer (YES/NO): YES